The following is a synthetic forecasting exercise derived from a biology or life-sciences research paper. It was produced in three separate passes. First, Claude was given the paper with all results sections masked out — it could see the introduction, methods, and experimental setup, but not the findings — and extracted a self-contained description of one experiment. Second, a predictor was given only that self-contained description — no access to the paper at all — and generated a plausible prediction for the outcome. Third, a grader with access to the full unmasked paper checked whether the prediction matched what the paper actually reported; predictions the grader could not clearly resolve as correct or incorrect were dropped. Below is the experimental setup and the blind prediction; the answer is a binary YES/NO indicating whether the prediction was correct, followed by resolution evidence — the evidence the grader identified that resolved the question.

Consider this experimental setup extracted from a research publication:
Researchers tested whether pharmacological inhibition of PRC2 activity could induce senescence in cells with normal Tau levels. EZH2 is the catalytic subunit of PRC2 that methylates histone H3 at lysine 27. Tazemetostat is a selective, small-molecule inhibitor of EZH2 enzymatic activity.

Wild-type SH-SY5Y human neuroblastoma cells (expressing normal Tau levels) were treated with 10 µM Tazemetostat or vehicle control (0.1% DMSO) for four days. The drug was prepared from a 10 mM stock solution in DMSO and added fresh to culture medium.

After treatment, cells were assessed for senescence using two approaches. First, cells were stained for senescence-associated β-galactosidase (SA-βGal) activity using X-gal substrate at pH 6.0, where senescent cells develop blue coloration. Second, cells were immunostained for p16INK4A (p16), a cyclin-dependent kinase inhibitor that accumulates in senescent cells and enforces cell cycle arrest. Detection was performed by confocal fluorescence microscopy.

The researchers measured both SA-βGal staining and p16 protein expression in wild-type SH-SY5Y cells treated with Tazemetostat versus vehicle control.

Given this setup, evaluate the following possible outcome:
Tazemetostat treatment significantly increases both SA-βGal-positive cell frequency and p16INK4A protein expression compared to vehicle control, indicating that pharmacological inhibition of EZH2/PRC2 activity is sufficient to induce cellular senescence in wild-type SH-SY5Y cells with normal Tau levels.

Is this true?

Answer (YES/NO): YES